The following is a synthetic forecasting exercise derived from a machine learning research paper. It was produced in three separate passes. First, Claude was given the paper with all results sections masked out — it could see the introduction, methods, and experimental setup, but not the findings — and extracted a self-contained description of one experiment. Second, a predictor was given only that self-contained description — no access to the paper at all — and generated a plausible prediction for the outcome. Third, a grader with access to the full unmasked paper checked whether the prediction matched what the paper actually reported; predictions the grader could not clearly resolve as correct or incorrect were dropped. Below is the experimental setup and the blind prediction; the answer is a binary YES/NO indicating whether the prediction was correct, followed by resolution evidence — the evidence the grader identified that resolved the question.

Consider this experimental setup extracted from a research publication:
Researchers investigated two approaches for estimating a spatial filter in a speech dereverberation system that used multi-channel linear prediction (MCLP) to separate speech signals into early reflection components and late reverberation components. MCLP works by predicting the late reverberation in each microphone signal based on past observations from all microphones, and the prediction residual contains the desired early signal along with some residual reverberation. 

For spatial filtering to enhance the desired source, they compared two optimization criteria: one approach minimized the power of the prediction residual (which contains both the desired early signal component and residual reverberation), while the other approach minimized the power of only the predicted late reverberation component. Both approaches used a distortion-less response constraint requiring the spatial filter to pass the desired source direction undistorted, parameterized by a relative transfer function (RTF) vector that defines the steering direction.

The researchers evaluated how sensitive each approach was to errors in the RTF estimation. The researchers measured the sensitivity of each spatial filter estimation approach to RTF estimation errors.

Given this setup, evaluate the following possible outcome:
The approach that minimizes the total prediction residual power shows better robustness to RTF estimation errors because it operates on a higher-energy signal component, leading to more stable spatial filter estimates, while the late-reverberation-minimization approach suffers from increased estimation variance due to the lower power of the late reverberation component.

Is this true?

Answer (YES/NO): NO